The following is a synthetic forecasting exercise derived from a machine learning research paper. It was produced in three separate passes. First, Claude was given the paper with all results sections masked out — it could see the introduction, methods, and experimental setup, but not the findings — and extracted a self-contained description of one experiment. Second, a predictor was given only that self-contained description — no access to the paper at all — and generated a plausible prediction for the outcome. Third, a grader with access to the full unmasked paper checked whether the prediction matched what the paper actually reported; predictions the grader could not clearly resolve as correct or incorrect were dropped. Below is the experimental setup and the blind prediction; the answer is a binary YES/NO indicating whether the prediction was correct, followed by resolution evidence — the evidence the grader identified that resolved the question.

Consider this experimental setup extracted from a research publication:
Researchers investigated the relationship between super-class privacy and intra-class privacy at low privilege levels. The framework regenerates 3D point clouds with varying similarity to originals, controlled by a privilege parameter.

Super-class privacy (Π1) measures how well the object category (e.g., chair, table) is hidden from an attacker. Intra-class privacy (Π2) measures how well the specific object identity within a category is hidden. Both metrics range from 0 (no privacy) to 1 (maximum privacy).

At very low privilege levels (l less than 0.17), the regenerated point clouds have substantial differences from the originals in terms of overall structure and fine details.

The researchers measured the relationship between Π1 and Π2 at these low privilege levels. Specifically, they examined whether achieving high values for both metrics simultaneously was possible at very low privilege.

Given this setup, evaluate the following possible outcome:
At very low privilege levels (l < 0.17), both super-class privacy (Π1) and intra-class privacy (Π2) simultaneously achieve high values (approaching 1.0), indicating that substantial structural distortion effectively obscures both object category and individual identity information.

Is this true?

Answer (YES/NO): NO